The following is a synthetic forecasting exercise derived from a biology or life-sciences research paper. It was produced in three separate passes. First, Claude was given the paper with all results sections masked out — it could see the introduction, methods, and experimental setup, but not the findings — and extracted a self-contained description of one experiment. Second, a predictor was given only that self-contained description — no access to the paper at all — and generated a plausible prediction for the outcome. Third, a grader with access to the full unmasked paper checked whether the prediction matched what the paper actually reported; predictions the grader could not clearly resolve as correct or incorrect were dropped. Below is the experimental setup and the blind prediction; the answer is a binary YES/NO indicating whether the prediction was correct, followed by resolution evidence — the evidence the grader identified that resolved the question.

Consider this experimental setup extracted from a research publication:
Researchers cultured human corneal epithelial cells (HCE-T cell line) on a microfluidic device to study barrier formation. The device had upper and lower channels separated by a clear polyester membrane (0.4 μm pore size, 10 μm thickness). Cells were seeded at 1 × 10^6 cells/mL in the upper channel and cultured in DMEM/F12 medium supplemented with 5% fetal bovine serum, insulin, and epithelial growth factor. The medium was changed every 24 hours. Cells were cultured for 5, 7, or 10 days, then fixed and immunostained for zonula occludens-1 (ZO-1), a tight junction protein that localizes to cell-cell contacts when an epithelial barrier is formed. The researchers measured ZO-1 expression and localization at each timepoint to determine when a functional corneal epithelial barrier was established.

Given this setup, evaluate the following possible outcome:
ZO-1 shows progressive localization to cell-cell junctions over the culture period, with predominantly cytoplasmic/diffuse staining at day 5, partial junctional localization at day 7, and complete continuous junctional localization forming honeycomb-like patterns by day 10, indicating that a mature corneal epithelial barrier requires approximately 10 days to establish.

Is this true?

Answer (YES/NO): NO